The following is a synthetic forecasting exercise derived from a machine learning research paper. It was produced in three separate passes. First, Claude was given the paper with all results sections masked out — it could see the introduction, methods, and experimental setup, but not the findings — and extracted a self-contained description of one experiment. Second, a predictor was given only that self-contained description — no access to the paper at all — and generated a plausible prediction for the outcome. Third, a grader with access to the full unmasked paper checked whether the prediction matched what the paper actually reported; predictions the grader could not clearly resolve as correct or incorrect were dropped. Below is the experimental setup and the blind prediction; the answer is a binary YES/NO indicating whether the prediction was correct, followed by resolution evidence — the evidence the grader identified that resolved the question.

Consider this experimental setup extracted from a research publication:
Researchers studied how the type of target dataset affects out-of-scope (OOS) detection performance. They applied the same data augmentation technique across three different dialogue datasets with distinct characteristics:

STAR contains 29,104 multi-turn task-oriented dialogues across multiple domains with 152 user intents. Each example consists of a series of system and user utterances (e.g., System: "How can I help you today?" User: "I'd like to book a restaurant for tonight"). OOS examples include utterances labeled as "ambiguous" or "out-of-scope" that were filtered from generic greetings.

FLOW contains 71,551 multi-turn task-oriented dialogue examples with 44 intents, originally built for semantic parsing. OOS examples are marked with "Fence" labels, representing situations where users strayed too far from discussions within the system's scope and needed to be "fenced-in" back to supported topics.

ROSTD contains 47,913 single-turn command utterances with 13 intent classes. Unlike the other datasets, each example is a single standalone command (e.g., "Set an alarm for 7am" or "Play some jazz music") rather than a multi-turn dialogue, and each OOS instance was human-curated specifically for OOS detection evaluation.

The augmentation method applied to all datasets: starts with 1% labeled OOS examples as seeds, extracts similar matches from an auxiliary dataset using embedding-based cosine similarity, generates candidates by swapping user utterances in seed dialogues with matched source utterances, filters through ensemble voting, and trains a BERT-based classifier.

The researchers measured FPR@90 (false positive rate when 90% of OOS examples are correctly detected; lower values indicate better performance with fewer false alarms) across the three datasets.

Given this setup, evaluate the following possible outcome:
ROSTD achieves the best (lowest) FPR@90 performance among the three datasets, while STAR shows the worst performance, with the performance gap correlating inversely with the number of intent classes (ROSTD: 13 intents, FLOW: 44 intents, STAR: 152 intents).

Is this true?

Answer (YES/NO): NO